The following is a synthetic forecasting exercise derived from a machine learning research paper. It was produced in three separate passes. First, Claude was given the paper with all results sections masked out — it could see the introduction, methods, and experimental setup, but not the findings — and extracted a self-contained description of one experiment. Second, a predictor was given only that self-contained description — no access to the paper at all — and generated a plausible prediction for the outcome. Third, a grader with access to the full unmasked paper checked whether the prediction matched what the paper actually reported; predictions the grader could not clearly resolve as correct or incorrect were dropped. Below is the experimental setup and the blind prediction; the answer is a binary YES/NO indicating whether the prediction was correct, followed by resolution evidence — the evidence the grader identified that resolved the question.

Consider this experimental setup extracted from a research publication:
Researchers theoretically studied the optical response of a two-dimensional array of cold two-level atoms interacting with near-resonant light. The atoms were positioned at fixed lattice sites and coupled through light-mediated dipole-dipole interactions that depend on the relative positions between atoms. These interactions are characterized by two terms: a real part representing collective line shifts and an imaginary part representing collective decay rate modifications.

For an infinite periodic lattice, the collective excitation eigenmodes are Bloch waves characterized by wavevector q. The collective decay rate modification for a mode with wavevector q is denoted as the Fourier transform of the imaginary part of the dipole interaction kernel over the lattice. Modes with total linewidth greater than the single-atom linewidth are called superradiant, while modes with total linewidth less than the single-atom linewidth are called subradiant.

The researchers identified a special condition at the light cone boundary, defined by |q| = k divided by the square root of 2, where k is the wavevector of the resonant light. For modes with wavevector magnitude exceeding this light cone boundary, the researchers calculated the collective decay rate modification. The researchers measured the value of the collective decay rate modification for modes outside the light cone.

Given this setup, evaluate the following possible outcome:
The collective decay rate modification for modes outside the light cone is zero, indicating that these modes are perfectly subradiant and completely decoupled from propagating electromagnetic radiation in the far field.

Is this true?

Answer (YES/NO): NO